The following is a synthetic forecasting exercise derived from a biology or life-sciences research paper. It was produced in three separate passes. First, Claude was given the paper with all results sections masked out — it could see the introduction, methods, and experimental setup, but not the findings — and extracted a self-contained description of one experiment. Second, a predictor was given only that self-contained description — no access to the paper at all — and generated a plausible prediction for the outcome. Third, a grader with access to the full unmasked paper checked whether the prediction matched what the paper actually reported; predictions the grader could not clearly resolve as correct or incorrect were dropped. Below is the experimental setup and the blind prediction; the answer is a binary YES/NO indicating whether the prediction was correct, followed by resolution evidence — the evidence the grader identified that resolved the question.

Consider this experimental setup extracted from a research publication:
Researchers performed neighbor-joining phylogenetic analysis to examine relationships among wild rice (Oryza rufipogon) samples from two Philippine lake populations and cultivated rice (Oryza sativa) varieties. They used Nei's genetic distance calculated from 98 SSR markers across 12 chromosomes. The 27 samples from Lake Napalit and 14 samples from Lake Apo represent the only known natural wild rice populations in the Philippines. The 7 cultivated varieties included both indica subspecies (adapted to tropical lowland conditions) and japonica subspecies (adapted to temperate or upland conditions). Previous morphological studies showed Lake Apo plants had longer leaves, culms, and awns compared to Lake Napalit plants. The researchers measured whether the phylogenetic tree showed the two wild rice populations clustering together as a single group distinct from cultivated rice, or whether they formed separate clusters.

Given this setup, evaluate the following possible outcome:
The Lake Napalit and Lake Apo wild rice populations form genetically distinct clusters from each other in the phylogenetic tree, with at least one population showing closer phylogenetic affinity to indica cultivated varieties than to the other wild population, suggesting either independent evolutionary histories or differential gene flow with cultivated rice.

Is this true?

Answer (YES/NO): NO